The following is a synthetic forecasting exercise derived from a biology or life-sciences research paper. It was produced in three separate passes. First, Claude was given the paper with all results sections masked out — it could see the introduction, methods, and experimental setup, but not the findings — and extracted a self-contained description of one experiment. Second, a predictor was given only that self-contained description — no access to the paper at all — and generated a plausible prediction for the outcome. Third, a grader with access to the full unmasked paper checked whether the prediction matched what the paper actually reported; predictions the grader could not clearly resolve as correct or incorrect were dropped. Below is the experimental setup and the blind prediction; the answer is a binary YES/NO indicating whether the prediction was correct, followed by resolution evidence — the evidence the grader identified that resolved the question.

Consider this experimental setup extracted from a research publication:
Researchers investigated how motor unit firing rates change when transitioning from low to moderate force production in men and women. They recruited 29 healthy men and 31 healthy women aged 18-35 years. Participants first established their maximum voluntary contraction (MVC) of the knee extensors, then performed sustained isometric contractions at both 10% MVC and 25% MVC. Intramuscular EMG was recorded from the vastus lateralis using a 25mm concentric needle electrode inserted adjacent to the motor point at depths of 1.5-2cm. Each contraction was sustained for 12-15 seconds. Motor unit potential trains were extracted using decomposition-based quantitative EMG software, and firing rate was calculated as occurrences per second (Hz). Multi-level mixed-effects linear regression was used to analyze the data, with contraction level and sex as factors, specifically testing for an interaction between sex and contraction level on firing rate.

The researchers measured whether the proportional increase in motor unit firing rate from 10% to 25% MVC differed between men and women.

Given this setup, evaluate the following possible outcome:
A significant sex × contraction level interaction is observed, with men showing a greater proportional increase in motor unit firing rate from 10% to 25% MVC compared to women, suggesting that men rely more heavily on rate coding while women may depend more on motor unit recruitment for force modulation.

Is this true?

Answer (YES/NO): NO